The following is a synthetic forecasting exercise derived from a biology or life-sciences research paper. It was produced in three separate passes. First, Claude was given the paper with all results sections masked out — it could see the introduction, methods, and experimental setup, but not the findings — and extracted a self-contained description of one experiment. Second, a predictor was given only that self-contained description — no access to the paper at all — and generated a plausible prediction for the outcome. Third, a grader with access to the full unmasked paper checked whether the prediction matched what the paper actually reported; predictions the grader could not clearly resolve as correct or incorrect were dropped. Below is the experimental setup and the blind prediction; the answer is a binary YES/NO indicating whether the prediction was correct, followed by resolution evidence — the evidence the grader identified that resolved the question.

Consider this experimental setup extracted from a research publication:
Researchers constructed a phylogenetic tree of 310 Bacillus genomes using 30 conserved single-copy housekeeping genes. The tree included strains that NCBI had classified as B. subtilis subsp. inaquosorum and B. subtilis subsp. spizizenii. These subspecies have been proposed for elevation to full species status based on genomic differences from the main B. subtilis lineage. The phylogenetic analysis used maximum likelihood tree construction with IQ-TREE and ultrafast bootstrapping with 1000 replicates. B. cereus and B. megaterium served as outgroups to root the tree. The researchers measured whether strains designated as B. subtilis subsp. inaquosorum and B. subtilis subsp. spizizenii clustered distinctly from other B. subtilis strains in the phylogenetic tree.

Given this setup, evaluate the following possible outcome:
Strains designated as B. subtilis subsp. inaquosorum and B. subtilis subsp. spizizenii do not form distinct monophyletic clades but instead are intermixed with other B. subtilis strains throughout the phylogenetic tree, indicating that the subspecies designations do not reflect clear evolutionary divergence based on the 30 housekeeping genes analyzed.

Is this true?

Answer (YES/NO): NO